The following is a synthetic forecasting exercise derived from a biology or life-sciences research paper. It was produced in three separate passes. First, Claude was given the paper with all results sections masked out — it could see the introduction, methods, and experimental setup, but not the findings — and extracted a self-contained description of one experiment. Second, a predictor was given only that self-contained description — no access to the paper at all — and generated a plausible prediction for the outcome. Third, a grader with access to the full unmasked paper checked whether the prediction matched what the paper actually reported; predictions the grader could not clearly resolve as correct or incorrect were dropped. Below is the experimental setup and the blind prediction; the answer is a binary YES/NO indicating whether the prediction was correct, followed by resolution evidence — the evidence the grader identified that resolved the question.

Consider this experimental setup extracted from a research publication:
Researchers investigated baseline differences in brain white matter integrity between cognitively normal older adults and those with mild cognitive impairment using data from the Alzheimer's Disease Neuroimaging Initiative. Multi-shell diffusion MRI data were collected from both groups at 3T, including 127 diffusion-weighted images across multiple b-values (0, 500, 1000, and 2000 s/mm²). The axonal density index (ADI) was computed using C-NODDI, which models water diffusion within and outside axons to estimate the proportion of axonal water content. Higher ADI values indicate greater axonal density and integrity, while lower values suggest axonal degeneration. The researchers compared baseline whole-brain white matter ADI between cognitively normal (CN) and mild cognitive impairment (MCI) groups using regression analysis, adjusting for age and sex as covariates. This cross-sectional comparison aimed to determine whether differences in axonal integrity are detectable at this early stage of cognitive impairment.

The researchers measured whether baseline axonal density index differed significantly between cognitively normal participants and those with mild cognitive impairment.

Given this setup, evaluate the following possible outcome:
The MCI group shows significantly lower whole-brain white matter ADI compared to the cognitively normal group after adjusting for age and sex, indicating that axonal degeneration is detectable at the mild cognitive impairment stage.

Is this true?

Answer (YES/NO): YES